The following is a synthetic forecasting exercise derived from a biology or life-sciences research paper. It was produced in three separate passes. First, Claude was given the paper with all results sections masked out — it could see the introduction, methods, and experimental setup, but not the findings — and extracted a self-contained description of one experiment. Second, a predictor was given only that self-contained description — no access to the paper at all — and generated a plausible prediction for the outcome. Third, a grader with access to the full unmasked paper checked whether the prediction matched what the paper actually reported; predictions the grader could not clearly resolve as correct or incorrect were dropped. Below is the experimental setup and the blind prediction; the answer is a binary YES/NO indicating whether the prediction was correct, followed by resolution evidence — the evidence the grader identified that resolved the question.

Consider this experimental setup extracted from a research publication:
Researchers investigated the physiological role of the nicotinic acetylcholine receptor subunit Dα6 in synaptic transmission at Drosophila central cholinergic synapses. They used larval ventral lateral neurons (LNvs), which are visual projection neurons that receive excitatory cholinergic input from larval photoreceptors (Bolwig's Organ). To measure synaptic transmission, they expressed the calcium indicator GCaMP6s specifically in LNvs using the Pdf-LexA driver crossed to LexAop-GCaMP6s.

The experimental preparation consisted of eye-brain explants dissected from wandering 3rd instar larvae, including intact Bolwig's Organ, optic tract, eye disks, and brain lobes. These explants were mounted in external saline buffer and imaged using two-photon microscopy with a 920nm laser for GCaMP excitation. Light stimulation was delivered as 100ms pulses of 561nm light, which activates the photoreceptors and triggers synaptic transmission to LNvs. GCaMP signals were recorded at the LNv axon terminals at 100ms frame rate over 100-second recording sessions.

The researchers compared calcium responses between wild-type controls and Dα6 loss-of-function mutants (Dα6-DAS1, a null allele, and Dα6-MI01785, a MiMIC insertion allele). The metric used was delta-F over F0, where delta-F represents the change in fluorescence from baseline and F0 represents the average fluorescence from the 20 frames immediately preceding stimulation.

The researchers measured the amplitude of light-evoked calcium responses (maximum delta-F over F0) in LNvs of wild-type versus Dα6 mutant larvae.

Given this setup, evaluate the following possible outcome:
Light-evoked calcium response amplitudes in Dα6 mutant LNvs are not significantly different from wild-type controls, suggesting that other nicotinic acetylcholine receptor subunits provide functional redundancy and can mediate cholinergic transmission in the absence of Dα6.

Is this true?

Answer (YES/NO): NO